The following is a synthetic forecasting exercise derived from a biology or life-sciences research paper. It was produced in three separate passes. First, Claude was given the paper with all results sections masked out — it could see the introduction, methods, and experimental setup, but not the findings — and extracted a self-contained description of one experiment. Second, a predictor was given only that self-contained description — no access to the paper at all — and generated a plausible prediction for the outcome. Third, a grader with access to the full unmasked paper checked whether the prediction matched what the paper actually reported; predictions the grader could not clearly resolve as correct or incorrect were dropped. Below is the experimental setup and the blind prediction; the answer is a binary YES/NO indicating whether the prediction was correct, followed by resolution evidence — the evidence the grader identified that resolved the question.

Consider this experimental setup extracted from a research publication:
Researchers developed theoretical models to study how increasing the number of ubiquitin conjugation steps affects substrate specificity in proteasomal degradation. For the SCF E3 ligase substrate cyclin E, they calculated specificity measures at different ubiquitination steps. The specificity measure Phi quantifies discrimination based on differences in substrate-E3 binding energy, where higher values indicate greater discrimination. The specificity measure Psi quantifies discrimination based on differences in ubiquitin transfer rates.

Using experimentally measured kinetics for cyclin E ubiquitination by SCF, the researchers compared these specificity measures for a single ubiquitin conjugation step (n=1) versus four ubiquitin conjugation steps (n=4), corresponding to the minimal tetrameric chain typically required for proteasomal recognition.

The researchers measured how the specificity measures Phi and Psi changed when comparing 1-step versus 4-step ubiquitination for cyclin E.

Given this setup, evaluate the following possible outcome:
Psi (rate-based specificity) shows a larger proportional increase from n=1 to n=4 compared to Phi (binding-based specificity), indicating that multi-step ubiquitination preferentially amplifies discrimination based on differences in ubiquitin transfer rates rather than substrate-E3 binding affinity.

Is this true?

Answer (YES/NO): NO